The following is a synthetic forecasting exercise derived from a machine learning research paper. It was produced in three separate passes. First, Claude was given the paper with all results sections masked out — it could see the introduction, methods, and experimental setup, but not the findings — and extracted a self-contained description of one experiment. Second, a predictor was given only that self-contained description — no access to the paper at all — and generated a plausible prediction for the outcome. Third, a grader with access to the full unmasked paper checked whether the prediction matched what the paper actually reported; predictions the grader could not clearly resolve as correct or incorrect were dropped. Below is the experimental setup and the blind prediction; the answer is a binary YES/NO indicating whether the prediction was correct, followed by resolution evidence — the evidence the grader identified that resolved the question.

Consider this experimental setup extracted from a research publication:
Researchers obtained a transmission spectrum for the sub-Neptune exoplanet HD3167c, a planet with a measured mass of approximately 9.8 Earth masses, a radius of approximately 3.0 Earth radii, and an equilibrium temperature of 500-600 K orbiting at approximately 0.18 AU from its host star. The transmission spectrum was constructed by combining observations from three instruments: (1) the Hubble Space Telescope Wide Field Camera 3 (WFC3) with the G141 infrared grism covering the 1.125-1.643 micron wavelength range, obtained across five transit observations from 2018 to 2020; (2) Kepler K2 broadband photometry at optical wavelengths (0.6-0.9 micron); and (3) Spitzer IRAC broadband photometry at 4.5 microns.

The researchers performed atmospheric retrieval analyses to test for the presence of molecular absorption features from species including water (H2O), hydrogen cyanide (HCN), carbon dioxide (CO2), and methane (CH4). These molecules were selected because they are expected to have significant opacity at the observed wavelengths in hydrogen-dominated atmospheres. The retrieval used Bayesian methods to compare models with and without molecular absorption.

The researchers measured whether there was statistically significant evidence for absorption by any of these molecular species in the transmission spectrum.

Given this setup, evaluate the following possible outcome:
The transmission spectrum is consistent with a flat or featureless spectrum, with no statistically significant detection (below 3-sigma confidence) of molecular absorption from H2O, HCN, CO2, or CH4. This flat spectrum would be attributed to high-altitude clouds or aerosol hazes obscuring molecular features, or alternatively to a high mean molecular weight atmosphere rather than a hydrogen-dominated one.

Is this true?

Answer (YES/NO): NO